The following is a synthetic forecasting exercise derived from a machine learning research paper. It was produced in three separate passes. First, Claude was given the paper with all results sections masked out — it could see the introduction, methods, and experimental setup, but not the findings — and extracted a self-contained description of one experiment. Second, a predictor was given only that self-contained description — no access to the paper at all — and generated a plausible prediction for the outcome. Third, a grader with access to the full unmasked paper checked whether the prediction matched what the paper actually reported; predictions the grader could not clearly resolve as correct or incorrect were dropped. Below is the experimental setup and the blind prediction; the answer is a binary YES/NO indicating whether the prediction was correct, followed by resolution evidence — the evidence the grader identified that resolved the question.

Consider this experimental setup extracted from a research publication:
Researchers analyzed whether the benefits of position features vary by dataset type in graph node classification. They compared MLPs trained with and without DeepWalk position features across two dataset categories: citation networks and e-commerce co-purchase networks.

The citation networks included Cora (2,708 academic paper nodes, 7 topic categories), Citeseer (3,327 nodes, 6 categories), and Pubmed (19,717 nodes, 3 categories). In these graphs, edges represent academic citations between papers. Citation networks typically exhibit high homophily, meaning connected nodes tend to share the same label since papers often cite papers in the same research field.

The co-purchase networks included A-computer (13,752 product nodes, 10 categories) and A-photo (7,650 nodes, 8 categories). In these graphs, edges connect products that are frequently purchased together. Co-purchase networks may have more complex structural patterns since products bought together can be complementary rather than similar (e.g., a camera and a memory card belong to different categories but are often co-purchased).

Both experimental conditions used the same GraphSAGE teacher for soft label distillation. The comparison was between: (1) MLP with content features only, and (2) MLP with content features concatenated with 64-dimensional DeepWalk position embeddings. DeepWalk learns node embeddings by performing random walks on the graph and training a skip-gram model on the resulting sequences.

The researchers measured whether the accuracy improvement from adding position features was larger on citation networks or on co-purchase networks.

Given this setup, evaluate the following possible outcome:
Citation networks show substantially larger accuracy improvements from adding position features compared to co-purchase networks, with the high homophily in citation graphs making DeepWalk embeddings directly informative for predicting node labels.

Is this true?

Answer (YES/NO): NO